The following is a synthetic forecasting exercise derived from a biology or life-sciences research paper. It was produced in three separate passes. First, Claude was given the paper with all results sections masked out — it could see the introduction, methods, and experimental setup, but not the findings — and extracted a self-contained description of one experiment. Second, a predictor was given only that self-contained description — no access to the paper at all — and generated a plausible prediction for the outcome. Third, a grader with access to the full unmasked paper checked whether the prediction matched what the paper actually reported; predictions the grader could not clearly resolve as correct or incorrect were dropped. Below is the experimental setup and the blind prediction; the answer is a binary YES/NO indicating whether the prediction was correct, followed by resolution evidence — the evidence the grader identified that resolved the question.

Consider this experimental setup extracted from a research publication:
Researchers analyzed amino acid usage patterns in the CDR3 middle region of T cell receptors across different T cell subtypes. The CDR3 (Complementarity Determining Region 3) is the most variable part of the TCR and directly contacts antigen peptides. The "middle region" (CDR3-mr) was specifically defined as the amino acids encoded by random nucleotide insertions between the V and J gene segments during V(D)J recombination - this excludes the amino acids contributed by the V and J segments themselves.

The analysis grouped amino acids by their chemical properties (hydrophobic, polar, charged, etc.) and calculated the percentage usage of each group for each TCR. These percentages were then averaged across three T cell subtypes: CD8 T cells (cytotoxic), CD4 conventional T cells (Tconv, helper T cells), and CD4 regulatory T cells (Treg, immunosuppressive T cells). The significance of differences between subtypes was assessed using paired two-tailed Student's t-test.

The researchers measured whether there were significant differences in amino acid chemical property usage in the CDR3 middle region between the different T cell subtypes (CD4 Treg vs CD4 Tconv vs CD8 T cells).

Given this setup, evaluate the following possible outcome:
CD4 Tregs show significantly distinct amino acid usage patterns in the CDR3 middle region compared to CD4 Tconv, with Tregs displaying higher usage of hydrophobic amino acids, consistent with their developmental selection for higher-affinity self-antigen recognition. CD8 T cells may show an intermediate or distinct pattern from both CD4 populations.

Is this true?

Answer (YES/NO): NO